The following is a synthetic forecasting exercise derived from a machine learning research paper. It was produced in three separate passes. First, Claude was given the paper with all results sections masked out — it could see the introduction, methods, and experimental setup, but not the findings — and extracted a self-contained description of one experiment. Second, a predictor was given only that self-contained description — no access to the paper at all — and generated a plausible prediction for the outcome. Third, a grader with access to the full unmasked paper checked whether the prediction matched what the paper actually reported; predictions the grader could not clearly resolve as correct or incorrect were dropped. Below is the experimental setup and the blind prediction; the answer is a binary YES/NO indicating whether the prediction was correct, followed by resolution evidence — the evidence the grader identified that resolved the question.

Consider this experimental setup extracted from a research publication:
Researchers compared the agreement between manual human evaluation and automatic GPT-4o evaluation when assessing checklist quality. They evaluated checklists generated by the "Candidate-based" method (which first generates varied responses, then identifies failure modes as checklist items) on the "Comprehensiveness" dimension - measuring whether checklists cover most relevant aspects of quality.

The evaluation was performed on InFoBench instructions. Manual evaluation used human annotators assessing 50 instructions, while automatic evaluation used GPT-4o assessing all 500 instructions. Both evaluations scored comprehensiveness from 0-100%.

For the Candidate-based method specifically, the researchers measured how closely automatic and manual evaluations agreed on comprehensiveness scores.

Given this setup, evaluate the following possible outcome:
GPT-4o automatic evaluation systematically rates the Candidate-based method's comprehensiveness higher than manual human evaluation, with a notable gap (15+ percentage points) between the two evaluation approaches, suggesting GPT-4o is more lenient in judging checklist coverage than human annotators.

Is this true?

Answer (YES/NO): NO